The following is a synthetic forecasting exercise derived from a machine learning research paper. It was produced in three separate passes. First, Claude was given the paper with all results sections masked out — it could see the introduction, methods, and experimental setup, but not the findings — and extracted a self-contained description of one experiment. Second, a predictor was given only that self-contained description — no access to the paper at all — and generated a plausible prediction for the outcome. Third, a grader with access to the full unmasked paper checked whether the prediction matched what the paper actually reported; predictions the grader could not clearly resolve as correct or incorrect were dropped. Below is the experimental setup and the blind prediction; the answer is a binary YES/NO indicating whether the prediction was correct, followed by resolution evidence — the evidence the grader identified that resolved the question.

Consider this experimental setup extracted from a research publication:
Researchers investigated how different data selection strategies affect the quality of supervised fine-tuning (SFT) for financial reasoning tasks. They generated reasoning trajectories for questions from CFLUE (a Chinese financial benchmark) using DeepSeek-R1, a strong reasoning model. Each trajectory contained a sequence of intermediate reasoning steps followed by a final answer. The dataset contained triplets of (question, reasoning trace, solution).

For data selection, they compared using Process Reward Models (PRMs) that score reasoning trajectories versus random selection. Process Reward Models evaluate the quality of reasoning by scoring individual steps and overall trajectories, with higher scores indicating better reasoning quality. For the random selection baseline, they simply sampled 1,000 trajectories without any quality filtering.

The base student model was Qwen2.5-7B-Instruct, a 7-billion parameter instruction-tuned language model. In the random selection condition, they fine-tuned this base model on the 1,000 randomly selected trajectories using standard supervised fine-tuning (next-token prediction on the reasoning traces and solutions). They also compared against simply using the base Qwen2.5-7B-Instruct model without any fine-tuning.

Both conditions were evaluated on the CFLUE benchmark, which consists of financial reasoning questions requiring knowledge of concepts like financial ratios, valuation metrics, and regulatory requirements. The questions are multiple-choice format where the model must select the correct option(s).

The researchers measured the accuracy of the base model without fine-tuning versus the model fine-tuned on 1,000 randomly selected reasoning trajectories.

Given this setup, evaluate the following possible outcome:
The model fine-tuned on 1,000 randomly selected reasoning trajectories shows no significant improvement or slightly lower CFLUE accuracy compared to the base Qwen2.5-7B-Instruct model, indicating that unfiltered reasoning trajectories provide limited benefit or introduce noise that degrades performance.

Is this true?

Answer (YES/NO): YES